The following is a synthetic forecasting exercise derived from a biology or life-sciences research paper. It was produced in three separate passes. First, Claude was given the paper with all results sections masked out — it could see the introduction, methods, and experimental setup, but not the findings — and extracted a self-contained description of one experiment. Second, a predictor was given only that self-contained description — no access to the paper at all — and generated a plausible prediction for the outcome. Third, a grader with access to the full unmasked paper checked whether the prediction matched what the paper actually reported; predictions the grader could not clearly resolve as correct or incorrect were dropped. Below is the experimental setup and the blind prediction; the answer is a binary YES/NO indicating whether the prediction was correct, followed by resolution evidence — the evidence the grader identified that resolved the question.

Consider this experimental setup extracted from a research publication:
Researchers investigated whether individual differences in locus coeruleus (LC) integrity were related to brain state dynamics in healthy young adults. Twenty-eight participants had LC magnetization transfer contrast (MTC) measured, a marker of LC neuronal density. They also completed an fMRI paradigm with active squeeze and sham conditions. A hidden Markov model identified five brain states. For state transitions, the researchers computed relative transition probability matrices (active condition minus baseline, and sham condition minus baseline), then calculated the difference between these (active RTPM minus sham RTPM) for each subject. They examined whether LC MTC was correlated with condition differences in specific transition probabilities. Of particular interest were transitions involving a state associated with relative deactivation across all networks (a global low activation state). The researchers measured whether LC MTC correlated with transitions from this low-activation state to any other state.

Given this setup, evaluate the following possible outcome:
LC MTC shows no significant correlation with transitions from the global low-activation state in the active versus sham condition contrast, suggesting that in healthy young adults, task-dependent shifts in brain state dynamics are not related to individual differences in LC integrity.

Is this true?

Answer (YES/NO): NO